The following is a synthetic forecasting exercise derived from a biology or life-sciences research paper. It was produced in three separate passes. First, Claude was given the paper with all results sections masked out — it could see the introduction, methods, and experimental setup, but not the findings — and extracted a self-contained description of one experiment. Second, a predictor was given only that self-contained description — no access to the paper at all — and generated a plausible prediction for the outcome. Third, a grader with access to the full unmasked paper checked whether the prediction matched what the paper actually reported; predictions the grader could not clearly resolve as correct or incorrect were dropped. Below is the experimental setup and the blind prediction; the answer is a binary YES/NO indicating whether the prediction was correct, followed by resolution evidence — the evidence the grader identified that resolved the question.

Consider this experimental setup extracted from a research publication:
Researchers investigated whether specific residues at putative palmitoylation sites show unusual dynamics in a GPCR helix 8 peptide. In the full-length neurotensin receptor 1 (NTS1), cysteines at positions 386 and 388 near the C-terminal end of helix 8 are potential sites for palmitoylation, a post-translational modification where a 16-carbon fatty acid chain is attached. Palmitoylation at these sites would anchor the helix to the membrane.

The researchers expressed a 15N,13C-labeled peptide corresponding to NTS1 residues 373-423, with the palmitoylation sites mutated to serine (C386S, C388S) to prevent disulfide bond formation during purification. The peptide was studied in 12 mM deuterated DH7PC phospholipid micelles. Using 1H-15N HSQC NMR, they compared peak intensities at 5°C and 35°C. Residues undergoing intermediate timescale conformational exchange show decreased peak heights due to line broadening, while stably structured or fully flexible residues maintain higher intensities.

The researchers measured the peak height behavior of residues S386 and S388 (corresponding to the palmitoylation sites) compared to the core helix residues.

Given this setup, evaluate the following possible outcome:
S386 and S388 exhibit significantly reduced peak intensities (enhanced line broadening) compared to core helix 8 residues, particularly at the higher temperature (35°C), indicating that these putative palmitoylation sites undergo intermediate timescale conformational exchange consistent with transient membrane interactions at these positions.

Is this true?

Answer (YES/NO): NO